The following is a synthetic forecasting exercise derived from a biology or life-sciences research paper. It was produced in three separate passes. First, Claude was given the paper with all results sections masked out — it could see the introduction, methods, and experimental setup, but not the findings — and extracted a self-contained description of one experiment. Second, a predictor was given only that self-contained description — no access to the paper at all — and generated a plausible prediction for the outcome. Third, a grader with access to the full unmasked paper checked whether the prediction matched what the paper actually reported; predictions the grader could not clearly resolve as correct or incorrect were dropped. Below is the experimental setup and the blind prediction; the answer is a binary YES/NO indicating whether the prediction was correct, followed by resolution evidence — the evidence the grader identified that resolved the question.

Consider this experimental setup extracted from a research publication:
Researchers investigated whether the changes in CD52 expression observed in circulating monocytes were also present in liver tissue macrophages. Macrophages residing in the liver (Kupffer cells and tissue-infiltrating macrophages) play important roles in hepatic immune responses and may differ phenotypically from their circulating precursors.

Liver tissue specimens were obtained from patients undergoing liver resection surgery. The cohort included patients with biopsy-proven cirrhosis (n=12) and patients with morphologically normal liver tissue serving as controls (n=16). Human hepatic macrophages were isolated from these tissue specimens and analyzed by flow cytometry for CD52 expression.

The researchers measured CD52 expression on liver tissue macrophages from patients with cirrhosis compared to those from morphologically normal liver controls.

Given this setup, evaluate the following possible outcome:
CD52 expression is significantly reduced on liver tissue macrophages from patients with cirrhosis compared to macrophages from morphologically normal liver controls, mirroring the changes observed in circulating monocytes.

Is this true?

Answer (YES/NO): NO